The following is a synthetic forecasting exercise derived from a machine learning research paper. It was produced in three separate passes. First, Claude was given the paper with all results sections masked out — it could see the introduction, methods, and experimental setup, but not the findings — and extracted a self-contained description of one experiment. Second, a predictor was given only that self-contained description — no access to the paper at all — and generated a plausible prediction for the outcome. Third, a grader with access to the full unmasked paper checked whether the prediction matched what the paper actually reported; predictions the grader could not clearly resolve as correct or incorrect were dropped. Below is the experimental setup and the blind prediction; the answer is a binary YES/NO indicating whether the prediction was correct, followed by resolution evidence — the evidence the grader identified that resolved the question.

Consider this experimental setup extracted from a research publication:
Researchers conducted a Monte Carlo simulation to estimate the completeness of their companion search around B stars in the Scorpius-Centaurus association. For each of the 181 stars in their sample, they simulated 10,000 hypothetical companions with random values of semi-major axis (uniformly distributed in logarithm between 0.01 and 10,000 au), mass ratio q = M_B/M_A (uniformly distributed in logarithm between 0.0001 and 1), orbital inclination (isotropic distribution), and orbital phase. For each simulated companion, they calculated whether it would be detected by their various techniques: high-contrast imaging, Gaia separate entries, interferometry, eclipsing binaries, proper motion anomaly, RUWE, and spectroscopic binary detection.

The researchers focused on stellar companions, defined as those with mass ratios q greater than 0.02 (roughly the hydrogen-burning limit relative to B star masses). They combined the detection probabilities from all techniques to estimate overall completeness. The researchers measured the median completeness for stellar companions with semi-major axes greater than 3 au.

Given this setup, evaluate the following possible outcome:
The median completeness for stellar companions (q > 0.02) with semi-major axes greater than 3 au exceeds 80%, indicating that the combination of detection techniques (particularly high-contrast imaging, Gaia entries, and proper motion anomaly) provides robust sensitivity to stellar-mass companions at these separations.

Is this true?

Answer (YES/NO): YES